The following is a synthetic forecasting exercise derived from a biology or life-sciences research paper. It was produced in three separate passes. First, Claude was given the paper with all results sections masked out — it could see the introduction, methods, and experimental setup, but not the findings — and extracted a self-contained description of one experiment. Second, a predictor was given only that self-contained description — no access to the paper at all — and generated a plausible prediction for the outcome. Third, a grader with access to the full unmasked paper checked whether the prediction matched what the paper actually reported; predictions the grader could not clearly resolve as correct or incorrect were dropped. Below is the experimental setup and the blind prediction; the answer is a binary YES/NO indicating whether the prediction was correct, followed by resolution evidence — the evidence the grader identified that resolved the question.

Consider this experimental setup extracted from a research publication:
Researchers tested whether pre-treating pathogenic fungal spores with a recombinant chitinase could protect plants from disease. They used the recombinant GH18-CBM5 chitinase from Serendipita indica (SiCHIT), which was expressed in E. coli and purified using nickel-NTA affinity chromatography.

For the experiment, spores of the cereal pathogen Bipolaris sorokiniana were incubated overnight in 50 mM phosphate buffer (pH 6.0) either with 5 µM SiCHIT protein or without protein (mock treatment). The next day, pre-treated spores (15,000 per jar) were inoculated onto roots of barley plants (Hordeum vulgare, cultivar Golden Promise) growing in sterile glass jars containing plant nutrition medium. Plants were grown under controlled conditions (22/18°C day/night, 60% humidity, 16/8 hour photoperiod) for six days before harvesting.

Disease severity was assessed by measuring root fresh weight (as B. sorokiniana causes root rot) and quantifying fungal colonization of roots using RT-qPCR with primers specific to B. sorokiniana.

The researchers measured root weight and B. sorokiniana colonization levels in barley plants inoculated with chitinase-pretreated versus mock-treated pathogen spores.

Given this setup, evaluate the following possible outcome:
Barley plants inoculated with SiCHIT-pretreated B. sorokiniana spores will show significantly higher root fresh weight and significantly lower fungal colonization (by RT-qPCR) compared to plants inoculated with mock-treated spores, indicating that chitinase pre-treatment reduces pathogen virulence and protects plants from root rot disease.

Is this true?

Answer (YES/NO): YES